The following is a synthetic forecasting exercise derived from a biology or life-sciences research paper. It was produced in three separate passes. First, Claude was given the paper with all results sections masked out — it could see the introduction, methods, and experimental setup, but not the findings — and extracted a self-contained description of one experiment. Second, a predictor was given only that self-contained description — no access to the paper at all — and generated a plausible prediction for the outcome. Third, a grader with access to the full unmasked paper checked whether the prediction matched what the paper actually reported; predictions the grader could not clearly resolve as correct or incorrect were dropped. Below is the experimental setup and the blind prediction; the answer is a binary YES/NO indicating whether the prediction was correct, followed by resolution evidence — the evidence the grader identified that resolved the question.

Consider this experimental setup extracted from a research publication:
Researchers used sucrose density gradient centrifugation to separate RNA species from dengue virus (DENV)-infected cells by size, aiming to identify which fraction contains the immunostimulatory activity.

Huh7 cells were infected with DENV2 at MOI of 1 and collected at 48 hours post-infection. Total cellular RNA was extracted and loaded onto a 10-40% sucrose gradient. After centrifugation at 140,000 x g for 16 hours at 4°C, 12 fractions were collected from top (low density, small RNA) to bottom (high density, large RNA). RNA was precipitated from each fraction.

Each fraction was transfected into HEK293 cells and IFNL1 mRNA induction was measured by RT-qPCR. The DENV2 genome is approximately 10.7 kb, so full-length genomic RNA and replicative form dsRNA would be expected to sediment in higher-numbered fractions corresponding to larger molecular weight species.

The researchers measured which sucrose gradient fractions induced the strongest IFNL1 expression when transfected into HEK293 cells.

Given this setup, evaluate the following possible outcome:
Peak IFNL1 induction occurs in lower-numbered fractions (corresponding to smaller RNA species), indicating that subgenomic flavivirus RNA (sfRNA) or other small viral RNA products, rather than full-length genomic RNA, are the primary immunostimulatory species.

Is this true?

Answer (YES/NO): NO